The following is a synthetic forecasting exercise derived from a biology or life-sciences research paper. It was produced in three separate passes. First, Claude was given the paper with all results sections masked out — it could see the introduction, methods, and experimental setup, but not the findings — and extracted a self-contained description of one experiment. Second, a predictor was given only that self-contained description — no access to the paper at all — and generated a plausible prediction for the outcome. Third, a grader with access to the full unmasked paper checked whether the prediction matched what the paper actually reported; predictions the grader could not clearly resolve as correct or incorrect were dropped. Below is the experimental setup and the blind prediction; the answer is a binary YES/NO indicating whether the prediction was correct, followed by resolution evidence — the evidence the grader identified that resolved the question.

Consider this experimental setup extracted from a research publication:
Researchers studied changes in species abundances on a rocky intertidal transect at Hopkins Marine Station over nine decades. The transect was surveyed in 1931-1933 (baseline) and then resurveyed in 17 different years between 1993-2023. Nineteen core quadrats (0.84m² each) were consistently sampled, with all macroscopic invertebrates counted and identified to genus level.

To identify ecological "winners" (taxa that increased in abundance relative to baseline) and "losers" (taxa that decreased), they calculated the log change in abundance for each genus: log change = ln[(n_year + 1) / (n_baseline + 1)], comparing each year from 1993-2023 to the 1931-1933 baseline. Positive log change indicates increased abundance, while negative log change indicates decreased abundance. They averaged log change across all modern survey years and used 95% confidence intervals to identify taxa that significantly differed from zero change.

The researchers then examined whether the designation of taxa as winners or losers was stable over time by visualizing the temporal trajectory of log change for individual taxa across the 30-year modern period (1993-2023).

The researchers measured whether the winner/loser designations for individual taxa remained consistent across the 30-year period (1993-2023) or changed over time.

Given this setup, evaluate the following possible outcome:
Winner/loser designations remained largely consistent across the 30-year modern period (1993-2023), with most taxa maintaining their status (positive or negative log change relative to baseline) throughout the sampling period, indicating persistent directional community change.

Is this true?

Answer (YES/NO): NO